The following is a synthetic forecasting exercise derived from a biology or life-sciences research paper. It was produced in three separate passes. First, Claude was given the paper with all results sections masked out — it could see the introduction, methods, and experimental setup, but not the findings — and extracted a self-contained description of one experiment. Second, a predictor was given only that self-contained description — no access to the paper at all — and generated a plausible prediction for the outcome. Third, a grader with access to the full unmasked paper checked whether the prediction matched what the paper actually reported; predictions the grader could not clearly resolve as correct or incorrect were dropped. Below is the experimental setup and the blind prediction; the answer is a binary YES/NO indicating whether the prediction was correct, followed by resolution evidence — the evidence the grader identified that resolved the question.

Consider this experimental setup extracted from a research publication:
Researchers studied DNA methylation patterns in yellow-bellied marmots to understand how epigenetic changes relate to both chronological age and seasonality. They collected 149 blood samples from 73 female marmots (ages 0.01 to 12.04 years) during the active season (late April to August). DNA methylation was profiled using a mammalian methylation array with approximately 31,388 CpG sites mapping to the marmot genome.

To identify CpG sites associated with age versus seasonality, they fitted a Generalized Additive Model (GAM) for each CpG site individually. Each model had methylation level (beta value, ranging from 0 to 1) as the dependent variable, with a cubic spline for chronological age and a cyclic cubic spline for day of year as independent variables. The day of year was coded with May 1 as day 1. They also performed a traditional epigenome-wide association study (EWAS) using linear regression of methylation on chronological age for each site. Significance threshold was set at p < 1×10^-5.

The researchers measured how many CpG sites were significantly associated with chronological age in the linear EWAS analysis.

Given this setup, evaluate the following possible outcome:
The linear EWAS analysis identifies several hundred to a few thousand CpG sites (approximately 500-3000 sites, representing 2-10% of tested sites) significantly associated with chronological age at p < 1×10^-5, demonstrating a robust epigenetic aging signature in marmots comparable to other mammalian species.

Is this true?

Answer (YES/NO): NO